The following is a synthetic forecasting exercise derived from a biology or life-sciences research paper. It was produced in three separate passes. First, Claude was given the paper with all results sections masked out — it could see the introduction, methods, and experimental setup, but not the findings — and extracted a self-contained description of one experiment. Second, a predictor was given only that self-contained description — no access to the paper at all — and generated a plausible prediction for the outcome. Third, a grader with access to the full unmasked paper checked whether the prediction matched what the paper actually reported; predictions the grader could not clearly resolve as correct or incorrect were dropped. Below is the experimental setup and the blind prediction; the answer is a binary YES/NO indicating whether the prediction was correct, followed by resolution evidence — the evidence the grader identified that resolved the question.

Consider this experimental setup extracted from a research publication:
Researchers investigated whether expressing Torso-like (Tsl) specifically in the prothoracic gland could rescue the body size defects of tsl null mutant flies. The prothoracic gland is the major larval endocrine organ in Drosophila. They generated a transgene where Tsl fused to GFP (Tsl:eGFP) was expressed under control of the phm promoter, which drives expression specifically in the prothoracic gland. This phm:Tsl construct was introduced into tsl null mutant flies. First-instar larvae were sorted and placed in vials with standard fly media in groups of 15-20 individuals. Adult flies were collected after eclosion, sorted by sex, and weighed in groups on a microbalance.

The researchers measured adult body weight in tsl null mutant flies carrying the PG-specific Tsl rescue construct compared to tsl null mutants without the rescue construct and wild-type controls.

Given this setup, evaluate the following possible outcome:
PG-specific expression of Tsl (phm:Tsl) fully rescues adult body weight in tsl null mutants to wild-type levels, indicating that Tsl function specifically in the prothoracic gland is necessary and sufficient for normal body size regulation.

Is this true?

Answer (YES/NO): NO